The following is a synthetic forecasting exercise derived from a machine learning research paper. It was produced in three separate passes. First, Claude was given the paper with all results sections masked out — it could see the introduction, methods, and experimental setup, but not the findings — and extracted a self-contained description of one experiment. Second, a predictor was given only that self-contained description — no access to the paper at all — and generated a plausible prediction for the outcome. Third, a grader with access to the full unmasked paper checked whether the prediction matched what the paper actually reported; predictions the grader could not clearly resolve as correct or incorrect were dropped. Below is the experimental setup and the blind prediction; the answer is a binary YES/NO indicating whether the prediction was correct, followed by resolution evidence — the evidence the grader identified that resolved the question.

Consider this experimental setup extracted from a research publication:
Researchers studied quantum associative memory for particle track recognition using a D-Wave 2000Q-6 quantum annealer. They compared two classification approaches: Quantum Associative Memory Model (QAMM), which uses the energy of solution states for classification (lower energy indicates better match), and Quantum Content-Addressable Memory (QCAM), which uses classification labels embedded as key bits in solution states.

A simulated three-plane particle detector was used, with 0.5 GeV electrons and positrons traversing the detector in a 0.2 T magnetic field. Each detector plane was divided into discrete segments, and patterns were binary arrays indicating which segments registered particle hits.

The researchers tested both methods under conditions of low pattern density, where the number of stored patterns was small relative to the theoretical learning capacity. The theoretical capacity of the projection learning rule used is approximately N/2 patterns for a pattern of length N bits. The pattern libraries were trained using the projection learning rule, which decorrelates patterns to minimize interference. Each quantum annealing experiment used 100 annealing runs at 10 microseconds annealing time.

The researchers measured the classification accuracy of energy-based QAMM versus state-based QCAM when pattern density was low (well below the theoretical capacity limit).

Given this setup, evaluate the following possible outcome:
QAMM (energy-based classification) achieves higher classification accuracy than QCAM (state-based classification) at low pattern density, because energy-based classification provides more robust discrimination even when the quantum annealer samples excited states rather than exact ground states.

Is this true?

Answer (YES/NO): YES